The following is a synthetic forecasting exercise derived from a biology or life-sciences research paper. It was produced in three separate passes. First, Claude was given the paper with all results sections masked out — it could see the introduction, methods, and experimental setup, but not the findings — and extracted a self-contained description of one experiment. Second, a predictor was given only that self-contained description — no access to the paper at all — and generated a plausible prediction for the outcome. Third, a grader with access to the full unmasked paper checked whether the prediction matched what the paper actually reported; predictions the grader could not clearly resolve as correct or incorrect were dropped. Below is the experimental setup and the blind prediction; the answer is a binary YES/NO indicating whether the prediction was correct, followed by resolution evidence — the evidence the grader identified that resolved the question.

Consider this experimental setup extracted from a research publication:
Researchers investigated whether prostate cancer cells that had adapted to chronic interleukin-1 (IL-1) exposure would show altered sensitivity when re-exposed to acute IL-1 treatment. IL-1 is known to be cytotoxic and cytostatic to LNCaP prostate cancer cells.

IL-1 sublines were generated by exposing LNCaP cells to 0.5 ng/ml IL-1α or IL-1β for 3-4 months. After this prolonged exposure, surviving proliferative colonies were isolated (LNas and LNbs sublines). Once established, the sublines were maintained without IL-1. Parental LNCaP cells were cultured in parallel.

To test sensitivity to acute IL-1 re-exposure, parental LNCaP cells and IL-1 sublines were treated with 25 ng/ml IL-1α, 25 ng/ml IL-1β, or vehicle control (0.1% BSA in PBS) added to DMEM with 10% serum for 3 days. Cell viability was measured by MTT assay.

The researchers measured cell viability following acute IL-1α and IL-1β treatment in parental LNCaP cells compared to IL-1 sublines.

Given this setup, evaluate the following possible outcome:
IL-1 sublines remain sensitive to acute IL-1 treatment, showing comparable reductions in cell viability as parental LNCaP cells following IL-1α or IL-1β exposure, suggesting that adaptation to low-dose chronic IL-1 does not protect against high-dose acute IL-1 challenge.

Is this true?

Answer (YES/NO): NO